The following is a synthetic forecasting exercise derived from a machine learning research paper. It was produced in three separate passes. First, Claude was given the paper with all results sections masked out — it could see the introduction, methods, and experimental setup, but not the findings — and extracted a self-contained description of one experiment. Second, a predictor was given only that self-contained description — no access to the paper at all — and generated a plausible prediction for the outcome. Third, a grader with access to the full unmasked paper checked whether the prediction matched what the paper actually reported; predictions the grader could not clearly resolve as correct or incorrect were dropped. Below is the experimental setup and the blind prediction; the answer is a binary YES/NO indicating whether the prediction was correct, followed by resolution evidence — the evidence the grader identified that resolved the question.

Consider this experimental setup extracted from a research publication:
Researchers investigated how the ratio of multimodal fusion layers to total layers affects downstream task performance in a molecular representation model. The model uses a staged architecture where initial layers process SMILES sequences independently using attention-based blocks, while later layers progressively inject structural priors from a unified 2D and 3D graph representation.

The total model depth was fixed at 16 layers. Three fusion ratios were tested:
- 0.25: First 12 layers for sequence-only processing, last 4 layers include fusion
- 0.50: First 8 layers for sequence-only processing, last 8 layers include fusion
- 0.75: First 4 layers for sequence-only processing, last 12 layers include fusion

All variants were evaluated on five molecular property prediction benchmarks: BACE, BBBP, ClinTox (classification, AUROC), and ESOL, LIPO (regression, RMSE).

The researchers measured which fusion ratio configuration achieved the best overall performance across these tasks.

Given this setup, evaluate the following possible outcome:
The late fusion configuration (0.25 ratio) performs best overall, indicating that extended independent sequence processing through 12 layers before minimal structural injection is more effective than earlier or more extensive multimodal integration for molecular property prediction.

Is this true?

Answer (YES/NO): NO